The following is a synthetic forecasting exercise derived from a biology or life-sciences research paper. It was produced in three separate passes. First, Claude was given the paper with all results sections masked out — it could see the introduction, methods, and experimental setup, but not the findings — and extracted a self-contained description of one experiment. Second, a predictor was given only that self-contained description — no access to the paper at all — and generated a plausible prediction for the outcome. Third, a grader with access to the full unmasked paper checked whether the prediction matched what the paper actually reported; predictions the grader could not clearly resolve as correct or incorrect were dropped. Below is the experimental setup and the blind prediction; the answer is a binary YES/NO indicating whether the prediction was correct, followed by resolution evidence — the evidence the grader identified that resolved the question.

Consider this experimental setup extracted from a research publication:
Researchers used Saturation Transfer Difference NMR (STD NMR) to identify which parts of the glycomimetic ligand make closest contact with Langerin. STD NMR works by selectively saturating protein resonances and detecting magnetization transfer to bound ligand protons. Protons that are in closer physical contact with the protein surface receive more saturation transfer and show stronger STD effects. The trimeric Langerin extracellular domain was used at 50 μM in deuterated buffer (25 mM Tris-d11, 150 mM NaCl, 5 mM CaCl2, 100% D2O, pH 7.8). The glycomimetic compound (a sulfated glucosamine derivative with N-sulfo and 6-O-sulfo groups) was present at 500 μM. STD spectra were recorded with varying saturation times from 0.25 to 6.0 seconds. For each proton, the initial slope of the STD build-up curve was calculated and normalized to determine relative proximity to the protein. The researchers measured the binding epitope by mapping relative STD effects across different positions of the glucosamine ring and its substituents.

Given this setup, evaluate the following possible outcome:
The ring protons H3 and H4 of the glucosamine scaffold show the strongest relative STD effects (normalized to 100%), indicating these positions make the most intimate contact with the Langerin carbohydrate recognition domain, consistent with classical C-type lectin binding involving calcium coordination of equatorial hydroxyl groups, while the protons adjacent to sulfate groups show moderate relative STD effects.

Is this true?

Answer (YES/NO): NO